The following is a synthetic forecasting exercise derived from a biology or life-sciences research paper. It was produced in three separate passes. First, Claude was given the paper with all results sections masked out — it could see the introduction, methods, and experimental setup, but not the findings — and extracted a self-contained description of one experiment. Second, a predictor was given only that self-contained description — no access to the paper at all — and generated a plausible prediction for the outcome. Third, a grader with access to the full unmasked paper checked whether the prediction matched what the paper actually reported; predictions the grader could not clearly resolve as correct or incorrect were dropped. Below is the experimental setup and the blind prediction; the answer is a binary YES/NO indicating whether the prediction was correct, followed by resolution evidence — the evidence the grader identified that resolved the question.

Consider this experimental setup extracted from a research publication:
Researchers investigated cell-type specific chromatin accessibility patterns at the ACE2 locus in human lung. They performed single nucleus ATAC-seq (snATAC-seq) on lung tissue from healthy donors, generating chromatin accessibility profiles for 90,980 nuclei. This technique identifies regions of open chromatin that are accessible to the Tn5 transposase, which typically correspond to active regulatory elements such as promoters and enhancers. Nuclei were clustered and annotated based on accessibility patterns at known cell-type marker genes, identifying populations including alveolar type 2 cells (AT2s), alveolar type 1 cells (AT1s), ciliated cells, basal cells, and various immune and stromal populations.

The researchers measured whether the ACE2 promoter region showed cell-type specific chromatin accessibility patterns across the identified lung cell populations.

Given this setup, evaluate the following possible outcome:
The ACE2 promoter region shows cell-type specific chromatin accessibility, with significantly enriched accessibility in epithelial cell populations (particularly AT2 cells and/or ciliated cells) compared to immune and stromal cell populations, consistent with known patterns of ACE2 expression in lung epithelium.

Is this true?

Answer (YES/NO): YES